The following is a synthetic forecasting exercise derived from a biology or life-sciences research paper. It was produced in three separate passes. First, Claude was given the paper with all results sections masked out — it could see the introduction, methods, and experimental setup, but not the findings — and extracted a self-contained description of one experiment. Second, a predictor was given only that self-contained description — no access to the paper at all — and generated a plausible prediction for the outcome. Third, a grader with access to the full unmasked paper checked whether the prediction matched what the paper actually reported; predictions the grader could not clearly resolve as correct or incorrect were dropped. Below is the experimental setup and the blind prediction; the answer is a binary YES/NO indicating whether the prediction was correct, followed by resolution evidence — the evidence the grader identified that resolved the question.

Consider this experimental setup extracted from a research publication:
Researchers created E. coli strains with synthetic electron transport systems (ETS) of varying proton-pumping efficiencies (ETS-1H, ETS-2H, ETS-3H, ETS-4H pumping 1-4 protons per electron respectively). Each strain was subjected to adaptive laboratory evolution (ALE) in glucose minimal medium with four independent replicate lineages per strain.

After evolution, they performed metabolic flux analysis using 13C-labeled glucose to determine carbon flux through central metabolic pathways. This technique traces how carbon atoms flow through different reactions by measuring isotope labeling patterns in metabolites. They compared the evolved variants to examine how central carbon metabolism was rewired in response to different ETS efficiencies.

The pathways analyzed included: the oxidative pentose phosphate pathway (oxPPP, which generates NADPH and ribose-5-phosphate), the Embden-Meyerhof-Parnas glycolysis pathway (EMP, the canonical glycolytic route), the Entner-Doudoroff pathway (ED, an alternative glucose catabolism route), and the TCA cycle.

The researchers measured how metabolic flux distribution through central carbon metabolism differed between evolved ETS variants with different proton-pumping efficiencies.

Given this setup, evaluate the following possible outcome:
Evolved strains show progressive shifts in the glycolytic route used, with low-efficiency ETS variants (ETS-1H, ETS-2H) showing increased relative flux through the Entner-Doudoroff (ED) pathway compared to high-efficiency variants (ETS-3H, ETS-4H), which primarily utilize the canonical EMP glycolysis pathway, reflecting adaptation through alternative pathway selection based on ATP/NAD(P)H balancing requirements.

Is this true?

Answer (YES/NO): NO